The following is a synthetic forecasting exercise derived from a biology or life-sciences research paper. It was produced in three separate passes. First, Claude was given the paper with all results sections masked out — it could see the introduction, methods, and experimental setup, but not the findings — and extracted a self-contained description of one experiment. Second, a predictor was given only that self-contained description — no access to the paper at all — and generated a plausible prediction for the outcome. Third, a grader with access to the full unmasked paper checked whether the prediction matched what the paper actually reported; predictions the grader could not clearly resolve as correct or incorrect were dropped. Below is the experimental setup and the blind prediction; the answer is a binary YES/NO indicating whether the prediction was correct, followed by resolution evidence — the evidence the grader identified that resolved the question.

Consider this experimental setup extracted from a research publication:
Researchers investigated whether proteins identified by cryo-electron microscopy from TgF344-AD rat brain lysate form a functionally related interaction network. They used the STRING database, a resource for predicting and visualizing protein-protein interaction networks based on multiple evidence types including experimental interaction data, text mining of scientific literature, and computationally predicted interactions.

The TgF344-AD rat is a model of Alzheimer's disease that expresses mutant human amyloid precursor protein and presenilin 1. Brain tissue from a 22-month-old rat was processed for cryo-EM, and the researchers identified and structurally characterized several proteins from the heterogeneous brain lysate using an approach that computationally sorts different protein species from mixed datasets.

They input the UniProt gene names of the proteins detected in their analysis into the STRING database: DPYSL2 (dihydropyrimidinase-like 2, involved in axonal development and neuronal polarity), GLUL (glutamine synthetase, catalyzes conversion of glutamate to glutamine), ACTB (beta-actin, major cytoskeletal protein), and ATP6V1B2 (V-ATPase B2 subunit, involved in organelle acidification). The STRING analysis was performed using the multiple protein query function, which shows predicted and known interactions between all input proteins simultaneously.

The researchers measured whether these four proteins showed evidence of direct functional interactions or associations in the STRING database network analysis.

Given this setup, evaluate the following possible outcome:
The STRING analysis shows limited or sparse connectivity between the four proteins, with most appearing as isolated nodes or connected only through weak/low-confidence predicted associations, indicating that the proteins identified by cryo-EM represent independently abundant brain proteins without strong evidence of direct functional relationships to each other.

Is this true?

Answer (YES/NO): NO